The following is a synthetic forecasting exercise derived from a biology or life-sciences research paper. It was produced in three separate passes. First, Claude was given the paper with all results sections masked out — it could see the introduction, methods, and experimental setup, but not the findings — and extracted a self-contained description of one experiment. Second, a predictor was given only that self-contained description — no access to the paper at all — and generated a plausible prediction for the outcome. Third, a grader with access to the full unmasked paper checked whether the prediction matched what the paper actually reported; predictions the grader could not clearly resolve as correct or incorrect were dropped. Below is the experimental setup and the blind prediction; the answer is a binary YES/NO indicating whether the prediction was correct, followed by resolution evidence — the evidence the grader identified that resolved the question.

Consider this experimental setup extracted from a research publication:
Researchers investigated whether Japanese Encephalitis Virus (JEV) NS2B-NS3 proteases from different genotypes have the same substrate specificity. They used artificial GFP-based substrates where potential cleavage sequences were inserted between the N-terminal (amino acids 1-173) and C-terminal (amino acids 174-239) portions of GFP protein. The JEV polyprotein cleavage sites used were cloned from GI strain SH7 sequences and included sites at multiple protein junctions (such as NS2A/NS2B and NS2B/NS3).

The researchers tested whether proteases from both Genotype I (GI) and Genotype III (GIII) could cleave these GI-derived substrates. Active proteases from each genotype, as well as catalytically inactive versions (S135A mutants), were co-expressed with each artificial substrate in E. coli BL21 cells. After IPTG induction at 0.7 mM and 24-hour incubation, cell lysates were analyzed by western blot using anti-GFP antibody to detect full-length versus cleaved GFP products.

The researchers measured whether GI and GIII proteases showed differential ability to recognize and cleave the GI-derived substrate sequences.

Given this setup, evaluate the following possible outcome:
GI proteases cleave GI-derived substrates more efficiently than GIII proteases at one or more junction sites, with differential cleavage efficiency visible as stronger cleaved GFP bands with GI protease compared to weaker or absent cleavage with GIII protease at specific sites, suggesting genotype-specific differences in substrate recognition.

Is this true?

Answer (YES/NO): NO